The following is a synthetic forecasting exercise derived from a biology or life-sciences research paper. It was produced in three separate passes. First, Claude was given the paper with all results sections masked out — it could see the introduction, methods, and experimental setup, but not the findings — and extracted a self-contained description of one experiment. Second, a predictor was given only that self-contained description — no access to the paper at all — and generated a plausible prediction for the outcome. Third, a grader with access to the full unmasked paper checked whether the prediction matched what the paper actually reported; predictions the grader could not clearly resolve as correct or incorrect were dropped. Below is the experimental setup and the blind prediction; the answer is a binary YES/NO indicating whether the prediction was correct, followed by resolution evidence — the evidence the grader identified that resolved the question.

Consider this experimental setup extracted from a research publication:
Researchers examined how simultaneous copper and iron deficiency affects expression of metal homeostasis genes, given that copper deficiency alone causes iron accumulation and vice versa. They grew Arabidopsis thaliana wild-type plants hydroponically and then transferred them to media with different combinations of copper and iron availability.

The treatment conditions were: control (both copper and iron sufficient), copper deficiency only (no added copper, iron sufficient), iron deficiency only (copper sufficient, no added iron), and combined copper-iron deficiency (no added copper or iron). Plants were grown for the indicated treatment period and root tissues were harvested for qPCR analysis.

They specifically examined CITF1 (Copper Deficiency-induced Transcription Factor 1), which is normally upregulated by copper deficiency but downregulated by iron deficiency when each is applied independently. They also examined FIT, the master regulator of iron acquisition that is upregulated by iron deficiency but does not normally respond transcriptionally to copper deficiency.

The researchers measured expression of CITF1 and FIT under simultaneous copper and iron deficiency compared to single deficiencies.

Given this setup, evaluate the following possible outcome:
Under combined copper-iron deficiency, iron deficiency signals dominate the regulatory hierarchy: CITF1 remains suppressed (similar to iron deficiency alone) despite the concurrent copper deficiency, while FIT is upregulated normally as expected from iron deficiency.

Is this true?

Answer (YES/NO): NO